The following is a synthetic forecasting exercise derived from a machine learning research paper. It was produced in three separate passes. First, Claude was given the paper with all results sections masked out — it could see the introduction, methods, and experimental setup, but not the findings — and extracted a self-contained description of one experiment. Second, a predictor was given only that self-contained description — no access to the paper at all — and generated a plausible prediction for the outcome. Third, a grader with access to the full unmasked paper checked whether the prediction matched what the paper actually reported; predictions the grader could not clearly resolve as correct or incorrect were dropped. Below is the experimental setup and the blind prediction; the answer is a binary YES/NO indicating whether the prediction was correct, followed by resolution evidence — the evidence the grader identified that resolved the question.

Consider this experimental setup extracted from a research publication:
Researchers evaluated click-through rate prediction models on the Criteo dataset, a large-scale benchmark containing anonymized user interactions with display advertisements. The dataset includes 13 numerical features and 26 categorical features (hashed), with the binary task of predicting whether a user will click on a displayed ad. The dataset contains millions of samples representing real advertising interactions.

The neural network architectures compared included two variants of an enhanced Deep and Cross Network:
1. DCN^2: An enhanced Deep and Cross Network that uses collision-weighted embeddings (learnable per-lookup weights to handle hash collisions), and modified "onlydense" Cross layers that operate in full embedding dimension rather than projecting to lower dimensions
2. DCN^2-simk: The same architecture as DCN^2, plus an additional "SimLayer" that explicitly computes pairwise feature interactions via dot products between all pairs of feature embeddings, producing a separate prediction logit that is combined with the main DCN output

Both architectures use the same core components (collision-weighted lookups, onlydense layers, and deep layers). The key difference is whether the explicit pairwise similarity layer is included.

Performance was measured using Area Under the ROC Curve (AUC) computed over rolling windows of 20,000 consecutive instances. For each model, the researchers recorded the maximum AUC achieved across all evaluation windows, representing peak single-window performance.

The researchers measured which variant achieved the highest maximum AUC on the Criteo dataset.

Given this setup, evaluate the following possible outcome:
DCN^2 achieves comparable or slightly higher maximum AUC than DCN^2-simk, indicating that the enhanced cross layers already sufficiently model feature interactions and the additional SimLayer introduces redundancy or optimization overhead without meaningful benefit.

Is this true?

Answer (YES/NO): NO